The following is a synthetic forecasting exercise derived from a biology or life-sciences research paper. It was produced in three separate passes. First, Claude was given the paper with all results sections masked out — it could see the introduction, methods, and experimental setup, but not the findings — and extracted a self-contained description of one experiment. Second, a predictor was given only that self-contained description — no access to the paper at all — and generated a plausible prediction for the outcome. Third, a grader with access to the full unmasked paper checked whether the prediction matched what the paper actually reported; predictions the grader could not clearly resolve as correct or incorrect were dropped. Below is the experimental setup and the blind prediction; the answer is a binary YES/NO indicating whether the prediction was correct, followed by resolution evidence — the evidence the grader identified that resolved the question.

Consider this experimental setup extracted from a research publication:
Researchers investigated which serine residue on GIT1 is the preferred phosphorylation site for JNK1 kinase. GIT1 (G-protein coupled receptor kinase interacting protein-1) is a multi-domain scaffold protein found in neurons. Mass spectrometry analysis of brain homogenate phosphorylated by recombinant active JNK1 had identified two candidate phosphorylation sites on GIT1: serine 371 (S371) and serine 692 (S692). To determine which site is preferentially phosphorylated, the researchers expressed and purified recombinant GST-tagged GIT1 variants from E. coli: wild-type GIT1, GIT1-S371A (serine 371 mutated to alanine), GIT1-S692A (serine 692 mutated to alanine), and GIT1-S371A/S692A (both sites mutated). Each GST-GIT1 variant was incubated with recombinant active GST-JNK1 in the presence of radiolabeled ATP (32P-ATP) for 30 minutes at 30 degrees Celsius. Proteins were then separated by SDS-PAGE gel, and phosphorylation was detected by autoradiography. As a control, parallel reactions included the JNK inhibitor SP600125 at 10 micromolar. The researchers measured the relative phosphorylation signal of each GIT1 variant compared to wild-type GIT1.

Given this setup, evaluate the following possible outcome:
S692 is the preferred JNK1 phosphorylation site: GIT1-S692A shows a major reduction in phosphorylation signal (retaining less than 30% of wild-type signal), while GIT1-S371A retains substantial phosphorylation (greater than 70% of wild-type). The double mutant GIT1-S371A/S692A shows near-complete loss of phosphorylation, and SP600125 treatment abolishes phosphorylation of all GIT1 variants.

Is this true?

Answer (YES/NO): NO